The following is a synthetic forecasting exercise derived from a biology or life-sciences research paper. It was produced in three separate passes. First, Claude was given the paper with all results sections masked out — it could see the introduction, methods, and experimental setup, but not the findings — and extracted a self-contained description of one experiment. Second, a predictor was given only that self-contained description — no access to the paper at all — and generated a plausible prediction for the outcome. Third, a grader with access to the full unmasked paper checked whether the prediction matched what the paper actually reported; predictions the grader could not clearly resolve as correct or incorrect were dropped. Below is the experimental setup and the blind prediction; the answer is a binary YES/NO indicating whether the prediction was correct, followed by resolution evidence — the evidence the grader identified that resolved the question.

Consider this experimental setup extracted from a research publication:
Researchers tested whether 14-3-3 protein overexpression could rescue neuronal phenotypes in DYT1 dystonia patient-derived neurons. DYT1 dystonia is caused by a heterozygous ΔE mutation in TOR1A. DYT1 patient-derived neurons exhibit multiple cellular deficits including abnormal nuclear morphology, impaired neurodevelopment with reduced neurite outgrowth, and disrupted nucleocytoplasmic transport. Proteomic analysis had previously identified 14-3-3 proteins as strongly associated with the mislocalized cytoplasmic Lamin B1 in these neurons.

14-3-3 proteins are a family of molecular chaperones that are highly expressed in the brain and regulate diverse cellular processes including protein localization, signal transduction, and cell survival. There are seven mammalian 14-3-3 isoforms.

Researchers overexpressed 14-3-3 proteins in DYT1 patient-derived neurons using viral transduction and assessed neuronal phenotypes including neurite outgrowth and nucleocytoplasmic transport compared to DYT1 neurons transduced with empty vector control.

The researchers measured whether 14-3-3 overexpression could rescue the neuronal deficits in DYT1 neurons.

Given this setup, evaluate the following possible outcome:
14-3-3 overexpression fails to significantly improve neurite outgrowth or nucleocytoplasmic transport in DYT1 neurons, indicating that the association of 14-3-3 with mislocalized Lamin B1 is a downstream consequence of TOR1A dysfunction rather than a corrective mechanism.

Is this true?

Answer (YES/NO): NO